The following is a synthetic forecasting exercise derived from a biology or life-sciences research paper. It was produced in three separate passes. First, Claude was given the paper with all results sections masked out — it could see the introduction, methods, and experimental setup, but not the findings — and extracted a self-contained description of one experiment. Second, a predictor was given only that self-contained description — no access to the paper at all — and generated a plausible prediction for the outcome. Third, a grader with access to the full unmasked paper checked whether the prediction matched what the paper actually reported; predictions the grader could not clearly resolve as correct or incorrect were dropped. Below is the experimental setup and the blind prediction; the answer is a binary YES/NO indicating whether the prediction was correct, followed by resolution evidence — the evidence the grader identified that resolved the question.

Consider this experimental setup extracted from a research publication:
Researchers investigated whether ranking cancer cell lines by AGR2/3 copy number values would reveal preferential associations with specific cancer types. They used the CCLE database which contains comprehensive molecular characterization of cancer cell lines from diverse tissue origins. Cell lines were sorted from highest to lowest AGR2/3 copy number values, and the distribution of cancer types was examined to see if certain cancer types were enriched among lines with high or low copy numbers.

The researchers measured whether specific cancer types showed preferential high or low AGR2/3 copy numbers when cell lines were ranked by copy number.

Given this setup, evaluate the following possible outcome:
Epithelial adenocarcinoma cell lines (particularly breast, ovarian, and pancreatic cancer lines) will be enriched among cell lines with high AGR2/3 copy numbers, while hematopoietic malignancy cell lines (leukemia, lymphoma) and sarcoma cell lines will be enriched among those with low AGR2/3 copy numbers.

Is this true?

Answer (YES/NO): NO